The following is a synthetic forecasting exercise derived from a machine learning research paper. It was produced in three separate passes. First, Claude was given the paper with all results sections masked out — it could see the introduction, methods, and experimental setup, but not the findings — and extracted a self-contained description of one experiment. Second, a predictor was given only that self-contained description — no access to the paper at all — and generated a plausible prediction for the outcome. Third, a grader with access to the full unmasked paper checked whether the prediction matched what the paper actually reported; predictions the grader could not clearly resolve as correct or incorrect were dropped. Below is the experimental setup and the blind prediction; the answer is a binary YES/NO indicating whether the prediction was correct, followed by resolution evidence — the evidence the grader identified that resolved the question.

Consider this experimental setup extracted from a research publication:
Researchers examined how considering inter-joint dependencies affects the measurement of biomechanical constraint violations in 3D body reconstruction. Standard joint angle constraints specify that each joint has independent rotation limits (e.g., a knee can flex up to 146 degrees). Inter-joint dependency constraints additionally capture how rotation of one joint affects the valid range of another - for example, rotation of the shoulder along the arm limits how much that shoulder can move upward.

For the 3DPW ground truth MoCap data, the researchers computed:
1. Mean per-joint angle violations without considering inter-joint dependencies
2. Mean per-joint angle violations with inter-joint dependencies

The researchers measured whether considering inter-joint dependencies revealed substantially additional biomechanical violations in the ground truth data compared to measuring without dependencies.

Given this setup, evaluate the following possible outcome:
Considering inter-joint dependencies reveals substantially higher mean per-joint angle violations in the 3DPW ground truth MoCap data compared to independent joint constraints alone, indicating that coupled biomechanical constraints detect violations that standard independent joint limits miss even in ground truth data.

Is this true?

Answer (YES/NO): YES